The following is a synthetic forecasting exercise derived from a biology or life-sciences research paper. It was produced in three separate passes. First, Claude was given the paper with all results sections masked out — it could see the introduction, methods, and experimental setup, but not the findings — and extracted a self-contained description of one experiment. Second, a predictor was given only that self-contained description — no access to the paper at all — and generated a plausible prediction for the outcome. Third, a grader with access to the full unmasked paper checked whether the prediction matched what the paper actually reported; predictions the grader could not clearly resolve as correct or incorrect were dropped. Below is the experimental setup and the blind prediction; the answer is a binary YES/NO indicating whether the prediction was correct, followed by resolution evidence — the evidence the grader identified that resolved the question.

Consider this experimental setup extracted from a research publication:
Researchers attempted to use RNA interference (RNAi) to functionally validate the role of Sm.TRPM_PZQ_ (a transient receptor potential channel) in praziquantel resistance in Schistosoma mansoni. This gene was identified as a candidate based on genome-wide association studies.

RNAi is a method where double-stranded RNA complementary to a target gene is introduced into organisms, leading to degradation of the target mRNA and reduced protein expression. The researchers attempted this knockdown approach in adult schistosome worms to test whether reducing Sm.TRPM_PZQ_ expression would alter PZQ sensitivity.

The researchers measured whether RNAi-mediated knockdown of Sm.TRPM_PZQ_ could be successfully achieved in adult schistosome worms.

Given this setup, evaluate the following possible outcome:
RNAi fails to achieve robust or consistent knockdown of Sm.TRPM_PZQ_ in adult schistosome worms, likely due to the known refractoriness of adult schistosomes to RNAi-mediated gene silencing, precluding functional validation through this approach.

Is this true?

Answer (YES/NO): YES